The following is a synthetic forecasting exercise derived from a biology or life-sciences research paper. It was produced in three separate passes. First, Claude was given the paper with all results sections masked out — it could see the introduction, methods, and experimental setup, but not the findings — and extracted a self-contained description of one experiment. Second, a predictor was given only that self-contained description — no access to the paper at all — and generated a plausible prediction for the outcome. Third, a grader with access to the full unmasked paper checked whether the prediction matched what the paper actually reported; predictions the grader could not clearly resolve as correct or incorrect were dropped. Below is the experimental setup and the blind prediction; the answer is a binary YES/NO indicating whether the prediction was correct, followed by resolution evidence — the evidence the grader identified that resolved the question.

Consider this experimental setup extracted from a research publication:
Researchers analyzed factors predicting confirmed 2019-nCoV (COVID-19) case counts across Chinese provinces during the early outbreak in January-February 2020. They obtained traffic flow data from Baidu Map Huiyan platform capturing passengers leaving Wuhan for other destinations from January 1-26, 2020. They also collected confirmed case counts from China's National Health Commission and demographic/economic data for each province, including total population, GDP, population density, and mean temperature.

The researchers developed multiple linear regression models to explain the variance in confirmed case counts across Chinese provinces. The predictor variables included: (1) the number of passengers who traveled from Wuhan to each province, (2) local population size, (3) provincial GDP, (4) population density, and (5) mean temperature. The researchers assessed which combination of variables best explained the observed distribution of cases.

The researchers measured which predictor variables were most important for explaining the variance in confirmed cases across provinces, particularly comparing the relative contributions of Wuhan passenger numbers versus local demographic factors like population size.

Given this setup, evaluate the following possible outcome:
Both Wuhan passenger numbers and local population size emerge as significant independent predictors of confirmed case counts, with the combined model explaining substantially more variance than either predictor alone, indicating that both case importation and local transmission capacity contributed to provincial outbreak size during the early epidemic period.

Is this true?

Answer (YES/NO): YES